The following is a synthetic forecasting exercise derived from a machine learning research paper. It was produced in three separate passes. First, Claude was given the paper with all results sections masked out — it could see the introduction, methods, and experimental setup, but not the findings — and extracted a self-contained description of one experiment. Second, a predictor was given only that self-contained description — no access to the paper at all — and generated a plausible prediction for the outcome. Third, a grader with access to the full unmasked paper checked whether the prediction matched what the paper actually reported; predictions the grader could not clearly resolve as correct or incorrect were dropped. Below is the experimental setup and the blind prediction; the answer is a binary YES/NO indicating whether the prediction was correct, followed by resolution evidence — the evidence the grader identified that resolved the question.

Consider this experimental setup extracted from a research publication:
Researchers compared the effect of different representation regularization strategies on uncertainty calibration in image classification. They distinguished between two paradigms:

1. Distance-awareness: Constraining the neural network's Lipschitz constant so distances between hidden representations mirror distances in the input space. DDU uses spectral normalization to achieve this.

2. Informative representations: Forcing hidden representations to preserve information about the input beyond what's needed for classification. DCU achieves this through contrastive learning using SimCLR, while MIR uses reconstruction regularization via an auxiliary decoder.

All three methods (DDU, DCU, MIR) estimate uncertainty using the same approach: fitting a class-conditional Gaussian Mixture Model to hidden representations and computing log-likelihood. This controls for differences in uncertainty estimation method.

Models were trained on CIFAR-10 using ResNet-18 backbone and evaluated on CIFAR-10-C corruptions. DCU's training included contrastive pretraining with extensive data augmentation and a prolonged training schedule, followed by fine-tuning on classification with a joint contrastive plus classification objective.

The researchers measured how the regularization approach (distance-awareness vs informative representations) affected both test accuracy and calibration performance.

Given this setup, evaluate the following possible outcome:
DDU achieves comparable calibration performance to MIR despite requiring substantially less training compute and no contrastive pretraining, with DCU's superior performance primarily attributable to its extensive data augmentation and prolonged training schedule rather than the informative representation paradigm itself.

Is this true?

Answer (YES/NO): NO